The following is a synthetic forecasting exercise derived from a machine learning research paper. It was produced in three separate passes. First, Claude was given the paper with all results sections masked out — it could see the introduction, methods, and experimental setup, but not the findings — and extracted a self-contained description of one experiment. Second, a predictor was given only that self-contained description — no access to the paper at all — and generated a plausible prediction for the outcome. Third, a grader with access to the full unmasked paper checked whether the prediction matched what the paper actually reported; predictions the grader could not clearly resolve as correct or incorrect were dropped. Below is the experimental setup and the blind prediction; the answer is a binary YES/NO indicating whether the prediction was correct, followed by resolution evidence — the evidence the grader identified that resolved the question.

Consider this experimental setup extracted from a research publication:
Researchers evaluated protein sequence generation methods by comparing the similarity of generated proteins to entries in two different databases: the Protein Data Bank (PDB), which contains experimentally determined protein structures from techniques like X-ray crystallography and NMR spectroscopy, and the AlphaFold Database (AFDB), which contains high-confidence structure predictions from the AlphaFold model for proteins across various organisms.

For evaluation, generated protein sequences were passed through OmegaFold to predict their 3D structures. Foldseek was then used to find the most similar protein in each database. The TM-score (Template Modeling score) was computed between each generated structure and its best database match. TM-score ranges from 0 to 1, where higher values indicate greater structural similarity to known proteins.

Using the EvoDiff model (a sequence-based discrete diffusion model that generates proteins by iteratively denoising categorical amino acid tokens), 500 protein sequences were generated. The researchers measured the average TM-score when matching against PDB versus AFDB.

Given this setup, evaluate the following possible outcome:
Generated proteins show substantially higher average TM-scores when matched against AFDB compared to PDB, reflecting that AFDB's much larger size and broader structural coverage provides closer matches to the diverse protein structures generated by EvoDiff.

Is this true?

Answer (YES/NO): NO